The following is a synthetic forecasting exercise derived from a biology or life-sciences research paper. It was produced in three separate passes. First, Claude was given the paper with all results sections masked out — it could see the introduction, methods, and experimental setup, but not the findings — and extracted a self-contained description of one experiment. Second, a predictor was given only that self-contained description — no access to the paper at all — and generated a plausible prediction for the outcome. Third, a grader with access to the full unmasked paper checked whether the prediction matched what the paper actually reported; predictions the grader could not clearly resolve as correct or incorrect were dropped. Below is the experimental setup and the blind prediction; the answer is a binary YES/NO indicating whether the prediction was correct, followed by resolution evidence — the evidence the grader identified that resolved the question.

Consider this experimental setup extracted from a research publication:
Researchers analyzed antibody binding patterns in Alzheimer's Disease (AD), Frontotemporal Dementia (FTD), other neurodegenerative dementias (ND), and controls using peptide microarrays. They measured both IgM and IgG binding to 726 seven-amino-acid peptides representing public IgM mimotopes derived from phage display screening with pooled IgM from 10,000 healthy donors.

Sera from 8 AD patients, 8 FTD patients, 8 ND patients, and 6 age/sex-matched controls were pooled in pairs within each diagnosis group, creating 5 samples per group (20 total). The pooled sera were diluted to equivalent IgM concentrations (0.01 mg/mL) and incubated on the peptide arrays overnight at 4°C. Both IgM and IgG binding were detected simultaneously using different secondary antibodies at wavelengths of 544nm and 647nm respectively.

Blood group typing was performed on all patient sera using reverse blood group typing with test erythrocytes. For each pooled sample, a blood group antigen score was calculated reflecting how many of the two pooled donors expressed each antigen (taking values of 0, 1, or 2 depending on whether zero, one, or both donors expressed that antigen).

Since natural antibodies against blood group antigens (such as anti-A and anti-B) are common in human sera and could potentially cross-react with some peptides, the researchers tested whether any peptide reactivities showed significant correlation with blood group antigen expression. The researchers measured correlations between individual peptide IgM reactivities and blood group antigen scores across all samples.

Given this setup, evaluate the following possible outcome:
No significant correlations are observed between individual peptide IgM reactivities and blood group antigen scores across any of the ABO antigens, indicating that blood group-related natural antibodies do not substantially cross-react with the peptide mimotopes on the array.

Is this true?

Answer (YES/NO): NO